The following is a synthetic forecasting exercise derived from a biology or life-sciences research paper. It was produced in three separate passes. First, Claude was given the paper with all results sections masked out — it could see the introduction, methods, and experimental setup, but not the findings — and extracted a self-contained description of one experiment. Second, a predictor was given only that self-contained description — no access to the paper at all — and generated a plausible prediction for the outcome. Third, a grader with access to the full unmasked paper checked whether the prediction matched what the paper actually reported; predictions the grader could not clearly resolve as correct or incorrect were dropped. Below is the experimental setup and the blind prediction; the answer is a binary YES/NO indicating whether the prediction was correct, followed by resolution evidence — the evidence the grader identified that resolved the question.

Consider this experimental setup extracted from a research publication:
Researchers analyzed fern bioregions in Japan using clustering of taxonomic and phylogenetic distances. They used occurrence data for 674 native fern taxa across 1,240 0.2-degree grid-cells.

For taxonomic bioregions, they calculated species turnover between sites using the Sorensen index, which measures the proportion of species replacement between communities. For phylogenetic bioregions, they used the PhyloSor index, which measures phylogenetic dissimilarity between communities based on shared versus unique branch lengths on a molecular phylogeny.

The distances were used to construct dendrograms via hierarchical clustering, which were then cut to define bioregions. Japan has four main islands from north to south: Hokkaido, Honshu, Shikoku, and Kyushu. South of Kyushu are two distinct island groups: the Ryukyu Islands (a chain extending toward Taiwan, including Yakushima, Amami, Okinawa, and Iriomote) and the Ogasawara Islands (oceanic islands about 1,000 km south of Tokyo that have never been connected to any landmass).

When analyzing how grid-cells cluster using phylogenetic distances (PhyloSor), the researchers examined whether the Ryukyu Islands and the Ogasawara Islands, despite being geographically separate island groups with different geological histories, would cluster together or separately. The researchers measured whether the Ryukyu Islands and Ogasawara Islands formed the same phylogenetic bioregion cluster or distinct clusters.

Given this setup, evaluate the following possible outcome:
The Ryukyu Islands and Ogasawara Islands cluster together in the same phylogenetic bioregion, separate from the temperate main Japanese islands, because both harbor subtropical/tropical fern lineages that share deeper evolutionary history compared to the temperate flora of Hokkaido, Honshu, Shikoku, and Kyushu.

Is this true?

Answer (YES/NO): YES